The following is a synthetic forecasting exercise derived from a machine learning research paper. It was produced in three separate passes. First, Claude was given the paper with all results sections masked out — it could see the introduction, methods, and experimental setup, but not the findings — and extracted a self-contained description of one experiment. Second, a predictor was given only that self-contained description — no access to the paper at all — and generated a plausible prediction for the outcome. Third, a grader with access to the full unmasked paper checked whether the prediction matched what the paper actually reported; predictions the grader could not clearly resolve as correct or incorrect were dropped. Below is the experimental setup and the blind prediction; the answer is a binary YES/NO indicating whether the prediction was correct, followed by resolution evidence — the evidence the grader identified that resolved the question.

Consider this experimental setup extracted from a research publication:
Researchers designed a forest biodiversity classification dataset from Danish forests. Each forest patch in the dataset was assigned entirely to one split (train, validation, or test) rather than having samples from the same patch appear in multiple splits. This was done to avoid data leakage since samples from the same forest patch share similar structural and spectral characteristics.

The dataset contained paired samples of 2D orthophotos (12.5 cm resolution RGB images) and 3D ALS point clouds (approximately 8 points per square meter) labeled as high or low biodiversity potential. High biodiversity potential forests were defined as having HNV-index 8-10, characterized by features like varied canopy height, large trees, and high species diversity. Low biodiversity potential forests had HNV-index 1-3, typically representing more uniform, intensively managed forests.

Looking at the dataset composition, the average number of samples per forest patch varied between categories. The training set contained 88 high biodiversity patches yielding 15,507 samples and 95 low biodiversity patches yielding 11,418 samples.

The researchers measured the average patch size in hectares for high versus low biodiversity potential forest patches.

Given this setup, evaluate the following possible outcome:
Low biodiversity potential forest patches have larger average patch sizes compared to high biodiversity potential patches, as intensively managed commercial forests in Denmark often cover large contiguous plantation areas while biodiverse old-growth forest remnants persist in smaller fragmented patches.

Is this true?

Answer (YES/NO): NO